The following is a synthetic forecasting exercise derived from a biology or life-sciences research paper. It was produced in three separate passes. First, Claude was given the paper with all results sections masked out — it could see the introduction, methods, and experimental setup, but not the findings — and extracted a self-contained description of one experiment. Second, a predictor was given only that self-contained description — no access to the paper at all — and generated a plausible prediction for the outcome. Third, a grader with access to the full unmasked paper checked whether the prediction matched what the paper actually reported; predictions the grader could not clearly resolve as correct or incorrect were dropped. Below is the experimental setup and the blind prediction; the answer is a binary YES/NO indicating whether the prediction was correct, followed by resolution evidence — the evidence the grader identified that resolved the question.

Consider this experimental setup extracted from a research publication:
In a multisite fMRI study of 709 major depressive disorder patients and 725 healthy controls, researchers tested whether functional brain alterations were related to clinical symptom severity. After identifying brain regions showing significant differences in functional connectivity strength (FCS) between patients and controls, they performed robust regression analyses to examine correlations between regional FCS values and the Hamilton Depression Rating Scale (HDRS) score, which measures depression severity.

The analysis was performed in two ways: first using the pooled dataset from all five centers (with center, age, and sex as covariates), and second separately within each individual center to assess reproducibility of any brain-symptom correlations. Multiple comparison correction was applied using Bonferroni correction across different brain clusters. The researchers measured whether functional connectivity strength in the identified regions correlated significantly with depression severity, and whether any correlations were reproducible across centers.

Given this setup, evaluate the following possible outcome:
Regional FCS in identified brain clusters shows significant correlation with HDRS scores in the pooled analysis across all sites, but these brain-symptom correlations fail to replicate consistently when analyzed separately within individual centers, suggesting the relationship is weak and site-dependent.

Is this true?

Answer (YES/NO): NO